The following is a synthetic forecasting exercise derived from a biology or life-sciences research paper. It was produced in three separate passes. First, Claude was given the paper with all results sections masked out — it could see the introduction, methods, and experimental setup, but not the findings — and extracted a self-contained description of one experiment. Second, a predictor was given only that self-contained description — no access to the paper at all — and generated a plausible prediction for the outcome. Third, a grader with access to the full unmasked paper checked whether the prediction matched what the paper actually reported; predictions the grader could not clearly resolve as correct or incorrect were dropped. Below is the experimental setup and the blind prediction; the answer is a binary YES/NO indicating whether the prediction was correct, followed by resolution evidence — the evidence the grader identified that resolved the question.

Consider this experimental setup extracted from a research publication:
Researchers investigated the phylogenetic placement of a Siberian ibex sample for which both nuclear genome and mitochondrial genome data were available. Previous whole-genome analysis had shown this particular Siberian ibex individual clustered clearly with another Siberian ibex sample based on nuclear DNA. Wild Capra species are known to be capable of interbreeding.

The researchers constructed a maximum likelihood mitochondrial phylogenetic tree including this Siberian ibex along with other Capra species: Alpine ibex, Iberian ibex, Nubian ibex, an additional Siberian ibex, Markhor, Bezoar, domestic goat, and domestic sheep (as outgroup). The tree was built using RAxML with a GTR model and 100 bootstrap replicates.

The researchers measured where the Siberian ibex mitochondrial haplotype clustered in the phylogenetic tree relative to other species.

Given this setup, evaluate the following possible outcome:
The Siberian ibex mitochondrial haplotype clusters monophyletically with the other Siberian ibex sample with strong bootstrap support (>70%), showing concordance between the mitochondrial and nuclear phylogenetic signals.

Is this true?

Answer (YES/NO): NO